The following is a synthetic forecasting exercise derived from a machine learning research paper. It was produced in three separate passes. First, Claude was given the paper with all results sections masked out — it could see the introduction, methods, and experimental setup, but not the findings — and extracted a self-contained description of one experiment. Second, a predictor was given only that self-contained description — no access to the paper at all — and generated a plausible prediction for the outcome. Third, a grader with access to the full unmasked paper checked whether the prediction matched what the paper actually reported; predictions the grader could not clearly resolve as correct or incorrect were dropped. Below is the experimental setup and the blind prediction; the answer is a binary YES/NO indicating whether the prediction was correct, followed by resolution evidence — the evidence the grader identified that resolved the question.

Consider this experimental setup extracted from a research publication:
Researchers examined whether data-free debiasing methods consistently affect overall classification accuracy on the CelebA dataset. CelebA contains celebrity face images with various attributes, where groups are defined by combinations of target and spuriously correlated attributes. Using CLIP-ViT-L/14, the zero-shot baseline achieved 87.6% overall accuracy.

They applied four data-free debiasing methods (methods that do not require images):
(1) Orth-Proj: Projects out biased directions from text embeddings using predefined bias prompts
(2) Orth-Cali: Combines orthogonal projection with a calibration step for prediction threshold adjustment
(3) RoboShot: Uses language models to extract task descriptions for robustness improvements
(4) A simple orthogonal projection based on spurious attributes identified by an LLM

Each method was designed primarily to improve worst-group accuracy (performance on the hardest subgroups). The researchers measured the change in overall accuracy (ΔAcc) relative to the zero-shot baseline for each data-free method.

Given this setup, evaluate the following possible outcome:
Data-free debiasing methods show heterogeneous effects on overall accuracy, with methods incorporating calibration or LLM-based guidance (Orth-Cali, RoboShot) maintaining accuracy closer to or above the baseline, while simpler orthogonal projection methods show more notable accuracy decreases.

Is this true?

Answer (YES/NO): NO